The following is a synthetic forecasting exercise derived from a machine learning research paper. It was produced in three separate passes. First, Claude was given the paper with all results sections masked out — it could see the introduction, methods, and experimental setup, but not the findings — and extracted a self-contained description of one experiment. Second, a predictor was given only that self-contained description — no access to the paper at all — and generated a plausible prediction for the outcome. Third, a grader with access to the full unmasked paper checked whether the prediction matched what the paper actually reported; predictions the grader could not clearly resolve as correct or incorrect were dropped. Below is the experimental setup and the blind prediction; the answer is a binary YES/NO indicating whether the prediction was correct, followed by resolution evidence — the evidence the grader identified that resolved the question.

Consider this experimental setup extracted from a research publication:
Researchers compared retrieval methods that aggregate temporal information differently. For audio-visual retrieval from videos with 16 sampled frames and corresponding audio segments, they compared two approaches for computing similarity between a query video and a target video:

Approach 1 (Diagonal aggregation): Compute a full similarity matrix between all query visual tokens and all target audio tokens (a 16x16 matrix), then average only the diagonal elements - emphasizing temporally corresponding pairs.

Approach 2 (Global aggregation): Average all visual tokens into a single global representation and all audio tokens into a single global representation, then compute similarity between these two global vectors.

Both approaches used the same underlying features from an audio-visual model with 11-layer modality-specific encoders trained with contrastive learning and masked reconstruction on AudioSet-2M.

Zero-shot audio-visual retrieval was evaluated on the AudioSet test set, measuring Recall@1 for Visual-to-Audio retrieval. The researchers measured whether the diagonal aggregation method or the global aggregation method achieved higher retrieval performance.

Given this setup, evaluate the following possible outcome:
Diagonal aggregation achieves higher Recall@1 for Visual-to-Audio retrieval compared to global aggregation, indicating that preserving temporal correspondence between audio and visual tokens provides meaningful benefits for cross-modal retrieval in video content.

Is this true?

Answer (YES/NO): YES